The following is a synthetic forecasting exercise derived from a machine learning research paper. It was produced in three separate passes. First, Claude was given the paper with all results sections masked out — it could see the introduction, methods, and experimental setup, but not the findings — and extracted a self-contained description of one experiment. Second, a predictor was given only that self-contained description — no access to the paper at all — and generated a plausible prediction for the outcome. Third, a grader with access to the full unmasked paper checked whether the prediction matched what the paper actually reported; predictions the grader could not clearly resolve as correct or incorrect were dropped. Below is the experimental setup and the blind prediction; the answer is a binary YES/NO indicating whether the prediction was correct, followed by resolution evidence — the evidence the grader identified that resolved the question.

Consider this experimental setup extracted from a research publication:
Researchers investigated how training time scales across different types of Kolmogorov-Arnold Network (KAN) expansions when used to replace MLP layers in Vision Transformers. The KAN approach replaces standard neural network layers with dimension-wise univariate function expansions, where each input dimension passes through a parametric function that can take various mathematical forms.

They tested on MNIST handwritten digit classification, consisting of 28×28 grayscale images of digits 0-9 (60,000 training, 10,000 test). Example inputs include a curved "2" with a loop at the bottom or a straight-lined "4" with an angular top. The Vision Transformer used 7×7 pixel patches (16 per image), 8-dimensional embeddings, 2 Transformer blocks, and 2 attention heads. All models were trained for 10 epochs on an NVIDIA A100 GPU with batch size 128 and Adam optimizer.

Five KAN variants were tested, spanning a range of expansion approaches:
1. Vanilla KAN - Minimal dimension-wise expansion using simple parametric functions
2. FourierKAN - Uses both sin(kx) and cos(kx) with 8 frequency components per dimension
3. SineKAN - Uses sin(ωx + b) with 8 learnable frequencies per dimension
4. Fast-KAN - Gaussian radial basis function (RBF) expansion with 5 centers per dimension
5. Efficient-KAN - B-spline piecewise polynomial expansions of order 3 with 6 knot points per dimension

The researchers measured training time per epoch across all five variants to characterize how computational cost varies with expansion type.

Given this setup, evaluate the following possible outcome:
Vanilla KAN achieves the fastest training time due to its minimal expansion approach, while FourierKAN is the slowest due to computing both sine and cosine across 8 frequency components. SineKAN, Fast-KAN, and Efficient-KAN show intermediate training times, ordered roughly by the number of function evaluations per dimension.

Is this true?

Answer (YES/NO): NO